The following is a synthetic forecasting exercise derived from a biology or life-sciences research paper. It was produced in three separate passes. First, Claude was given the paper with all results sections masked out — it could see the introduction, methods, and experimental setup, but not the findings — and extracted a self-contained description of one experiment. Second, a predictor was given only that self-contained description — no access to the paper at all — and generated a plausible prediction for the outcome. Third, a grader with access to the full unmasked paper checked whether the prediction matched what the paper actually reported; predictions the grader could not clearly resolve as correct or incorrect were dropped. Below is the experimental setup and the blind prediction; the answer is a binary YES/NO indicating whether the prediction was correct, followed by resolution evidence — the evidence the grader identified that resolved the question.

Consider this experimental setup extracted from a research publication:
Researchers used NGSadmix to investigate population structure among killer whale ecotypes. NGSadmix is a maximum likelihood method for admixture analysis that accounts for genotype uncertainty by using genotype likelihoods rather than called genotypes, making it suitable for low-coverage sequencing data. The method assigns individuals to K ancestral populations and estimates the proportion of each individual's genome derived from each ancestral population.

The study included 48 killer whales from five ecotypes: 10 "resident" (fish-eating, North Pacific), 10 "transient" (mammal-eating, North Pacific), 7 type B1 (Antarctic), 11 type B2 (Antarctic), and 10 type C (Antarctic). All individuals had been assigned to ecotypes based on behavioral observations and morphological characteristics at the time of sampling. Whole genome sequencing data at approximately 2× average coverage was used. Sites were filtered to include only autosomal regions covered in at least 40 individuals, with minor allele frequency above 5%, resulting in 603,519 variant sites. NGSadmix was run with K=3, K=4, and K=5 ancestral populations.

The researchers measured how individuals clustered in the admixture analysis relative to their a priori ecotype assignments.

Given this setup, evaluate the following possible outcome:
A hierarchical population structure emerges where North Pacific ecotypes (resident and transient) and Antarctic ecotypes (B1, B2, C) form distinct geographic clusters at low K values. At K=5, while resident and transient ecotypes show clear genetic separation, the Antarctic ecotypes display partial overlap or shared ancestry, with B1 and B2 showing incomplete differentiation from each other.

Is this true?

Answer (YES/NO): NO